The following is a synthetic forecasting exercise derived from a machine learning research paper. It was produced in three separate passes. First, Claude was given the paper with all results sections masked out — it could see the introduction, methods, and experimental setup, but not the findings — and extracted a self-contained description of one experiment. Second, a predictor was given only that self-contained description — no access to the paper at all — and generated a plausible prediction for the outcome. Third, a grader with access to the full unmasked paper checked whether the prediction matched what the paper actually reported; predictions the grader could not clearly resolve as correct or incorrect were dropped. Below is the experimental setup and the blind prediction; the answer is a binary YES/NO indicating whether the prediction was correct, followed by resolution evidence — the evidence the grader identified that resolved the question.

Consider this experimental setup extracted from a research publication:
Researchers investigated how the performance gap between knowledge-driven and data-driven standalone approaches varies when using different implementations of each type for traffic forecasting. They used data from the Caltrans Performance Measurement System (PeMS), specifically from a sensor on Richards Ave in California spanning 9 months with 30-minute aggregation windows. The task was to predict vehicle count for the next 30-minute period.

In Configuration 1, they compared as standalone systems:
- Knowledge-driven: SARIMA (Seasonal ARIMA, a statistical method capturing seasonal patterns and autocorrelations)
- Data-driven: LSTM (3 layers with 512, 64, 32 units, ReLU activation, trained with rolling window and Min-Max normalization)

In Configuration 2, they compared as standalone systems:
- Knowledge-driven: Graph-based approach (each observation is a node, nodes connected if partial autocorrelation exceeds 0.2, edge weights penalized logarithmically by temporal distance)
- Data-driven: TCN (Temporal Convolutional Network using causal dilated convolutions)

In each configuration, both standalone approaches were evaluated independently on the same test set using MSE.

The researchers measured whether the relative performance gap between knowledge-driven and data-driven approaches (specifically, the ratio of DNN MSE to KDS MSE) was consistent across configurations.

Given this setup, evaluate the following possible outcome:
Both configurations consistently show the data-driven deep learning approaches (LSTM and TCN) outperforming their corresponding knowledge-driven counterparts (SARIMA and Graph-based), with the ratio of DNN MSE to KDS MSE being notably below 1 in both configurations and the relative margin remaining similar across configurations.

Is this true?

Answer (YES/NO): NO